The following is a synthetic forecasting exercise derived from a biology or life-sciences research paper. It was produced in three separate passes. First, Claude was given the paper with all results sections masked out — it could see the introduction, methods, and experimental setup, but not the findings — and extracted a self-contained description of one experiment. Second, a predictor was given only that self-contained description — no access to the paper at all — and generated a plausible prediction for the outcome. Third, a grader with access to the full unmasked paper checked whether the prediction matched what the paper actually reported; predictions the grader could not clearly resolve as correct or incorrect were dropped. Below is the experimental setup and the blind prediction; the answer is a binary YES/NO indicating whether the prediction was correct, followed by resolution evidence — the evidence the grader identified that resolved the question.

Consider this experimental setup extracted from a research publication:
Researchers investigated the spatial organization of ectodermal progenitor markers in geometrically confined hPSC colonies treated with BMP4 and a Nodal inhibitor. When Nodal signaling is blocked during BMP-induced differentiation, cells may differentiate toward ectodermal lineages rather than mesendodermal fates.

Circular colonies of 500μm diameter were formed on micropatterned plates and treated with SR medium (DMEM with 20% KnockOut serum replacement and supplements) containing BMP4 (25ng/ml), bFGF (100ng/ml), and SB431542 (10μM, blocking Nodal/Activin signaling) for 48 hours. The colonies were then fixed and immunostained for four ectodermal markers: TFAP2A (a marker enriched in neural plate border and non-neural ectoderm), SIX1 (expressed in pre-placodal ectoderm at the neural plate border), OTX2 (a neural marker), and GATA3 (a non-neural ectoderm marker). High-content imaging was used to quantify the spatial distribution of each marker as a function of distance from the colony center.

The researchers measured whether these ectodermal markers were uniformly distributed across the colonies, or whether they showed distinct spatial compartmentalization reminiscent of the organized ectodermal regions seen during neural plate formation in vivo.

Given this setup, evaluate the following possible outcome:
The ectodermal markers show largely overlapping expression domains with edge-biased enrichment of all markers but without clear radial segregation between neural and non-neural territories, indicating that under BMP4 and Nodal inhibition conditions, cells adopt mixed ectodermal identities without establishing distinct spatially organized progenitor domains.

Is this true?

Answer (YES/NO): NO